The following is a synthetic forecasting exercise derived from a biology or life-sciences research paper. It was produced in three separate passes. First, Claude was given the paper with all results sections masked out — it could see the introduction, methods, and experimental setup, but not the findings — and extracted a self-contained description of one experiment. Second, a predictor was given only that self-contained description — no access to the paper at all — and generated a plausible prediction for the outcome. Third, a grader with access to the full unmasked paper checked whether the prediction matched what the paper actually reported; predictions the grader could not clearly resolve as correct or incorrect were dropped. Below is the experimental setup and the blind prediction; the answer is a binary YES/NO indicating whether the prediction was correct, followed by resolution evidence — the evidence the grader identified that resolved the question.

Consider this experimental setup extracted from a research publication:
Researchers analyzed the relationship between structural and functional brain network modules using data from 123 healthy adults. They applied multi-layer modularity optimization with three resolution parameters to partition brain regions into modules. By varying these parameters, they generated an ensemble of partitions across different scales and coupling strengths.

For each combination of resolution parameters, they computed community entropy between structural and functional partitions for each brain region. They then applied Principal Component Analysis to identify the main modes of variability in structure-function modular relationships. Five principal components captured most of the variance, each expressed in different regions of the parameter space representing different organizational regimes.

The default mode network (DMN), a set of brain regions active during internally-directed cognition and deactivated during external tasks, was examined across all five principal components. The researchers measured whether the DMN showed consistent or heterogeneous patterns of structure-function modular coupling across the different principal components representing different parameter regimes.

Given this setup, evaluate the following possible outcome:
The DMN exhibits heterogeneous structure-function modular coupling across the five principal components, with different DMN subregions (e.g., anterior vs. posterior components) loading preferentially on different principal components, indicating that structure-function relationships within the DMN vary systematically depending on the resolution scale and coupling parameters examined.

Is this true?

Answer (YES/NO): NO